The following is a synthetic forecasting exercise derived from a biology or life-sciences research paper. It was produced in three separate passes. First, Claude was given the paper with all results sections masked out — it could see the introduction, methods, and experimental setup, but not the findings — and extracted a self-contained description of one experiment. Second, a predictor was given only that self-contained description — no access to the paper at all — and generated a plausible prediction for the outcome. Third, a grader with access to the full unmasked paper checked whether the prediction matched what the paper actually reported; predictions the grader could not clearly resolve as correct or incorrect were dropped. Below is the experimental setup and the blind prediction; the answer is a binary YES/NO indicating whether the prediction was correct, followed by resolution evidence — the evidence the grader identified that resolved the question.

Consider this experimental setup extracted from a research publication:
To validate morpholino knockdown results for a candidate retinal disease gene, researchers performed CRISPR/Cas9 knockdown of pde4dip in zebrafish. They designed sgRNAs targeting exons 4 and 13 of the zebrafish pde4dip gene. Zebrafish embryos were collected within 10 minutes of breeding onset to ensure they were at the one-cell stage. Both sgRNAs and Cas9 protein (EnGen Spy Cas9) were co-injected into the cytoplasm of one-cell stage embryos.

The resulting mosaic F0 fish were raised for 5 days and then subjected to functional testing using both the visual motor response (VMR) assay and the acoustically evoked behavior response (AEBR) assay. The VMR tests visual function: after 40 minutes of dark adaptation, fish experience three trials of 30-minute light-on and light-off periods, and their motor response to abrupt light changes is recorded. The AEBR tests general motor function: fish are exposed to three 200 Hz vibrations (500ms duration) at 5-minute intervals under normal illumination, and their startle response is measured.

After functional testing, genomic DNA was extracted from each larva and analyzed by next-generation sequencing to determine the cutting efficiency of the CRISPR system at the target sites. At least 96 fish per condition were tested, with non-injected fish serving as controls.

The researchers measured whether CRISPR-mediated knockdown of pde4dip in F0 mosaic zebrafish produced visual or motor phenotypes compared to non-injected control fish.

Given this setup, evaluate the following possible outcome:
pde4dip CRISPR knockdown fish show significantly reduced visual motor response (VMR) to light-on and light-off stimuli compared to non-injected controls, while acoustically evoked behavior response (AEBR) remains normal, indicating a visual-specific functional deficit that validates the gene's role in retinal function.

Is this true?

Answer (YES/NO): NO